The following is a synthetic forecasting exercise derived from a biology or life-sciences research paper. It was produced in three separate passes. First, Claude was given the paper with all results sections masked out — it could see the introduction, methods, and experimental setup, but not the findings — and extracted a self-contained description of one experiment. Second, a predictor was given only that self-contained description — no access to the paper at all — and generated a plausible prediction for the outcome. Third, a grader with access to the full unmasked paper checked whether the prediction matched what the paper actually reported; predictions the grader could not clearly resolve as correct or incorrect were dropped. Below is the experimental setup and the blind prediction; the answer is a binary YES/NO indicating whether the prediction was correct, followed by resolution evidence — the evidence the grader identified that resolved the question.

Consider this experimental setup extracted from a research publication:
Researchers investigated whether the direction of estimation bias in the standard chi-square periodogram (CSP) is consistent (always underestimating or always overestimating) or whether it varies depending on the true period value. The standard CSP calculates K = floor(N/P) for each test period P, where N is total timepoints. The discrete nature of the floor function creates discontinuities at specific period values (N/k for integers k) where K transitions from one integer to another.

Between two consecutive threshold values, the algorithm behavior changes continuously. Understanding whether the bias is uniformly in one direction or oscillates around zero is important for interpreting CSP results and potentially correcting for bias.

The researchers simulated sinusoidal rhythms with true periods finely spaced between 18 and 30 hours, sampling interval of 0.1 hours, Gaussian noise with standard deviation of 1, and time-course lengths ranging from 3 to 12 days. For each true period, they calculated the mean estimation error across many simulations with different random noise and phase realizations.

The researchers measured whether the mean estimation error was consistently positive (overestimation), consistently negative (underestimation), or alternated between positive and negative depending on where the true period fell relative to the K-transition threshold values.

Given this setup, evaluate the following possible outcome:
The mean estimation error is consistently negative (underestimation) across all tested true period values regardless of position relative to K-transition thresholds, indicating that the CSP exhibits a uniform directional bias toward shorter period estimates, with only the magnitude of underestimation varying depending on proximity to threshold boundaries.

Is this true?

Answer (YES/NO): NO